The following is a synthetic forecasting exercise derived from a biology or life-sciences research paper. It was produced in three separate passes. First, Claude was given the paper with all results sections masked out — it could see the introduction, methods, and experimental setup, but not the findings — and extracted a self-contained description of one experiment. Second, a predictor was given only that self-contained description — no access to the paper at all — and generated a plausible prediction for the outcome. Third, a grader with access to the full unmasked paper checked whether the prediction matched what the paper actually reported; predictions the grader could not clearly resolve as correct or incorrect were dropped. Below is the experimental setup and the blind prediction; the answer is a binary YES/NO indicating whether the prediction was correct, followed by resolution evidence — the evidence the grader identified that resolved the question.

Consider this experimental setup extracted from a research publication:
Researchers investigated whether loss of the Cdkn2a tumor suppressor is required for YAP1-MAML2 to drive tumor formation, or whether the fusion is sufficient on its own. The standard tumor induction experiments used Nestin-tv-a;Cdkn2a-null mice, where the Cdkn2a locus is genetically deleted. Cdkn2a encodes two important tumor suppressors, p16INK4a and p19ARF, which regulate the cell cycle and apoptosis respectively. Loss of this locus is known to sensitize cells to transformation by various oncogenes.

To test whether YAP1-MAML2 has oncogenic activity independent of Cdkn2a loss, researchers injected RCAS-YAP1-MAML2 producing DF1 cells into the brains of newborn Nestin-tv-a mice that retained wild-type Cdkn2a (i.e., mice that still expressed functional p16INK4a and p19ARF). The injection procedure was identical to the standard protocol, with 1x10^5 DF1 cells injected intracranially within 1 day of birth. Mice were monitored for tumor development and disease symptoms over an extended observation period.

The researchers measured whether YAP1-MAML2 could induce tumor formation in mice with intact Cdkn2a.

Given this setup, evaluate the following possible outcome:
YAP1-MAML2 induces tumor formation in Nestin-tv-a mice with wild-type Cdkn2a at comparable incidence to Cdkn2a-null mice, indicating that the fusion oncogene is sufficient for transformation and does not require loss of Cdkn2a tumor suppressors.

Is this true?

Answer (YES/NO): NO